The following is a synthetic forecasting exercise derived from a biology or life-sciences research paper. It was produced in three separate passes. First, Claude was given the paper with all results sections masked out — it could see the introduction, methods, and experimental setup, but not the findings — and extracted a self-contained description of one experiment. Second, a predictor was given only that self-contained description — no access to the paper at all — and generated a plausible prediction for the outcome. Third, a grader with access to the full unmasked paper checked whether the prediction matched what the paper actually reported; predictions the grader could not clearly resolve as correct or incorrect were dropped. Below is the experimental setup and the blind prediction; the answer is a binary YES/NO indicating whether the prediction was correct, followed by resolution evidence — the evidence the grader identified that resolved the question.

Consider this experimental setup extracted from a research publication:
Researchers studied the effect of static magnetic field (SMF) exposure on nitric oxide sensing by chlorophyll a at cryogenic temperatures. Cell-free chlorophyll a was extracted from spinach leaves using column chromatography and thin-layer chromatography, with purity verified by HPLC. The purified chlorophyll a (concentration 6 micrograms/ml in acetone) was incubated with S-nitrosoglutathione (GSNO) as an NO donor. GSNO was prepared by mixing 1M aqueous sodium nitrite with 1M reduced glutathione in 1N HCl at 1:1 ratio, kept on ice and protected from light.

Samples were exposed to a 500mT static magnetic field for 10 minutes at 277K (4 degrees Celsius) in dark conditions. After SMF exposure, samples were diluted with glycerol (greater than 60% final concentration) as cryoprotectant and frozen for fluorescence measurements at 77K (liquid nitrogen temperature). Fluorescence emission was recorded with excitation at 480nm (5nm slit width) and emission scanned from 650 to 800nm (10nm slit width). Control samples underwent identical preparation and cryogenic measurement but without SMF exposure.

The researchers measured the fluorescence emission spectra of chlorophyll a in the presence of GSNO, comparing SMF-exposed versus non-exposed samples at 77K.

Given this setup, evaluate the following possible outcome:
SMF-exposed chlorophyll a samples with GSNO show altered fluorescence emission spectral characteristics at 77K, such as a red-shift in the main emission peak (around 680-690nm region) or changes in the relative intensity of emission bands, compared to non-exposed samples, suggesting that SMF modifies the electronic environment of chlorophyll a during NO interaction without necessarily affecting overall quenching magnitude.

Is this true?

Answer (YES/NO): YES